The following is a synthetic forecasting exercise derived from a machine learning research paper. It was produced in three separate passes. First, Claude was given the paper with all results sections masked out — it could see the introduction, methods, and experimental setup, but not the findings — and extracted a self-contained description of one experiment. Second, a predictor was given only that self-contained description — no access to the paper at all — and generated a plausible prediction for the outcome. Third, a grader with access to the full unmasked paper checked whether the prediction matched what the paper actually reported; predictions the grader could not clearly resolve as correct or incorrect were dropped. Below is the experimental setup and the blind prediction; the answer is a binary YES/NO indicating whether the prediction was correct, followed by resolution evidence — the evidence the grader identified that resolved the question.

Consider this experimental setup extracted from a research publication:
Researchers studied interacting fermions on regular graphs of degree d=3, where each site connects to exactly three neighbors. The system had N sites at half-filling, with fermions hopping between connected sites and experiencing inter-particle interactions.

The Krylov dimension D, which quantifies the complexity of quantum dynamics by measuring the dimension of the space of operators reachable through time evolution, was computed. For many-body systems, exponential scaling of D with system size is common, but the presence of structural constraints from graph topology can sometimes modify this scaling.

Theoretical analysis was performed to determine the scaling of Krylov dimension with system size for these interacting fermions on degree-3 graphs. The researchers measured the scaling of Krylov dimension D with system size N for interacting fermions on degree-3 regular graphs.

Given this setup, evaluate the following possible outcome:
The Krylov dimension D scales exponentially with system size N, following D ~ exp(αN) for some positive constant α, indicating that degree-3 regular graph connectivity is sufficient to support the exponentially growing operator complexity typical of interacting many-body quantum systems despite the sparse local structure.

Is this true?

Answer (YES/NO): YES